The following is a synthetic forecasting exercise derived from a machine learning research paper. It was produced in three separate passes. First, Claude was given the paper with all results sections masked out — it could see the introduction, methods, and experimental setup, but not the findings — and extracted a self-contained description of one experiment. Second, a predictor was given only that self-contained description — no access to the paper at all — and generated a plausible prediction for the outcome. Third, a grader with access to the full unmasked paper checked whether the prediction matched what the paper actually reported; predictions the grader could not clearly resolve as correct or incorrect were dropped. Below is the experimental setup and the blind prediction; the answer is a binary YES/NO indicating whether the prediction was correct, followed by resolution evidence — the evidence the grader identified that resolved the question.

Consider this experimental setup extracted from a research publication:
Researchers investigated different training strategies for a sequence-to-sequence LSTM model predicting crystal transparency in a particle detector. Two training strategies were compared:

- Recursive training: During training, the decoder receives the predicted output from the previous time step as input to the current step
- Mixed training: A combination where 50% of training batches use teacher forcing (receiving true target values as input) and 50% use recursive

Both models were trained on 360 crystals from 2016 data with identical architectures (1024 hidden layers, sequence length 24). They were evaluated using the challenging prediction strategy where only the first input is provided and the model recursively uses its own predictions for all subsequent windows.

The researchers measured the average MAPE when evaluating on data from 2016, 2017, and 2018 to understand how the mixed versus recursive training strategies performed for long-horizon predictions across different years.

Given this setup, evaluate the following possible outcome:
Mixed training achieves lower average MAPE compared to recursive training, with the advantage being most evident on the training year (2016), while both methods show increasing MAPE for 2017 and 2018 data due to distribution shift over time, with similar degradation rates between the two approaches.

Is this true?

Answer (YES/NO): NO